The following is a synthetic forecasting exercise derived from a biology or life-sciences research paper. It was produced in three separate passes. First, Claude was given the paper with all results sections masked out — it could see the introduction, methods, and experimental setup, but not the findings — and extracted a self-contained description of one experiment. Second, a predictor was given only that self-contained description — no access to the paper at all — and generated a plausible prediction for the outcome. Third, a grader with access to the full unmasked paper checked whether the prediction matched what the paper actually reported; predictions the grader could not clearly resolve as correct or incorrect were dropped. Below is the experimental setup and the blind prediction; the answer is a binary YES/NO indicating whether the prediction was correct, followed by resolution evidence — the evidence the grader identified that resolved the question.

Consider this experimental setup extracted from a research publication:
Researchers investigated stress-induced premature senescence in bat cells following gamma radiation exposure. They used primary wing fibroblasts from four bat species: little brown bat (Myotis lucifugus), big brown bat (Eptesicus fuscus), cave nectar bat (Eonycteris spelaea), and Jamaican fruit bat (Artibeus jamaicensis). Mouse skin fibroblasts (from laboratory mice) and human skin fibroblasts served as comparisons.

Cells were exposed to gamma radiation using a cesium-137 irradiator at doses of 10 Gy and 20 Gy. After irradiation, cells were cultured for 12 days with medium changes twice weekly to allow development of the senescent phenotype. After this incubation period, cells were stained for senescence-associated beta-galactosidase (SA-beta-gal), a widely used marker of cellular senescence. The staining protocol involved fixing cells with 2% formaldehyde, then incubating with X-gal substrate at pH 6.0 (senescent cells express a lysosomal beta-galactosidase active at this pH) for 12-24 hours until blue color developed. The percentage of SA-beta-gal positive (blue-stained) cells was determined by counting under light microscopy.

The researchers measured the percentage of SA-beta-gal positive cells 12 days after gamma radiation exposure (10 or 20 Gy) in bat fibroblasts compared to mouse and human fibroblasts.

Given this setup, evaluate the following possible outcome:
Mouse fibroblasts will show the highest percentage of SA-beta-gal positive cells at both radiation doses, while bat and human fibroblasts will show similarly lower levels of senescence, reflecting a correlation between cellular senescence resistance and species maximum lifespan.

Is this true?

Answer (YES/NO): NO